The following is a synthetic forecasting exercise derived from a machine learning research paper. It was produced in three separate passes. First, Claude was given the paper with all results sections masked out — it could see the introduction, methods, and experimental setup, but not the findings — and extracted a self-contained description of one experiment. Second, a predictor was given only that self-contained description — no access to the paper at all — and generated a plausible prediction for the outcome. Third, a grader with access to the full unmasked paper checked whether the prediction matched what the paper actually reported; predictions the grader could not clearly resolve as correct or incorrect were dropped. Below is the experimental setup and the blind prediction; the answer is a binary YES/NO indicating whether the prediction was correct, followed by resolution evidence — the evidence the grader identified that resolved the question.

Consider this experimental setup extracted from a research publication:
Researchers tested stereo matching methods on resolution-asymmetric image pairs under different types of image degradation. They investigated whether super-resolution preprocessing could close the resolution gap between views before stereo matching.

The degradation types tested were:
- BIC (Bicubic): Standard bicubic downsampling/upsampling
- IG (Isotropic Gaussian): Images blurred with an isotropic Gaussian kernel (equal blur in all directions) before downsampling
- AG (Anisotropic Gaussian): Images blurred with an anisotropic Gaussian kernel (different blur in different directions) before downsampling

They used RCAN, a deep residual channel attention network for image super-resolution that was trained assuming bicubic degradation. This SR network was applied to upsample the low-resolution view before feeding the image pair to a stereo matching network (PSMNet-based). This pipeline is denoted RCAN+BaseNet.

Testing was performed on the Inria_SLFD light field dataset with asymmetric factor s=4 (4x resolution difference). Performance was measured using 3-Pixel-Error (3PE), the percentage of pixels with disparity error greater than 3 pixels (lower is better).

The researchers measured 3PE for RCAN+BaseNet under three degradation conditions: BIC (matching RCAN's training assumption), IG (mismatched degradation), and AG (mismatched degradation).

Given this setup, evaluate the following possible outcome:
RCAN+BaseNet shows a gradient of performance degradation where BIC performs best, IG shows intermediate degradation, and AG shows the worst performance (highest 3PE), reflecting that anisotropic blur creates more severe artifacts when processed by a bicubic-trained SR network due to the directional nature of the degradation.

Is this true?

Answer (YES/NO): NO